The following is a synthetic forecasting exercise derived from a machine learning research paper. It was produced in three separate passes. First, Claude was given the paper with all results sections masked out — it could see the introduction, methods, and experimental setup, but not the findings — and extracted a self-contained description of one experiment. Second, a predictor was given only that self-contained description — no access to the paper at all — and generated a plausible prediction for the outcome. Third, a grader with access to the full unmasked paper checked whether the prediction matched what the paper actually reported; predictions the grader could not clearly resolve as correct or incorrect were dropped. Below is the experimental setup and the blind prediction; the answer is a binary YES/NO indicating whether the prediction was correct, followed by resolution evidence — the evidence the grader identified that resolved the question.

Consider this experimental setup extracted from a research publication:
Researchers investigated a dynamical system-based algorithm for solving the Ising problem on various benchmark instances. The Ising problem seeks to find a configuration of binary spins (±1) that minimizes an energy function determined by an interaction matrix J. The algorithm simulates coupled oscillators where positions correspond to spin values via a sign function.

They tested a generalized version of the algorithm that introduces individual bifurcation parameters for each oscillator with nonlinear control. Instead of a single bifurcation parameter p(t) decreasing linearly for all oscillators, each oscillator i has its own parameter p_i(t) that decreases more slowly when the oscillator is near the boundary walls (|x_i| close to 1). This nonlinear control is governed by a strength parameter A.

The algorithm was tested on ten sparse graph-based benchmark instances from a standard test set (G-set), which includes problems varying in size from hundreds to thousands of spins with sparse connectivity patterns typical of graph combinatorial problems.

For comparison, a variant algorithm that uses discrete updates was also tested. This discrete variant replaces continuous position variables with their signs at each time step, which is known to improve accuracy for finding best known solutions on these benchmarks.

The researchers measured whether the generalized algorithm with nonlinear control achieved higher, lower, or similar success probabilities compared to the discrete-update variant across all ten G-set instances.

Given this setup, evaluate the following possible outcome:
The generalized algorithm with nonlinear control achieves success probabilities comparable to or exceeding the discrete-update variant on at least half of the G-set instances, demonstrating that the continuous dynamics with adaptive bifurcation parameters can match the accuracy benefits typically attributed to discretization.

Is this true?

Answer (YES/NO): YES